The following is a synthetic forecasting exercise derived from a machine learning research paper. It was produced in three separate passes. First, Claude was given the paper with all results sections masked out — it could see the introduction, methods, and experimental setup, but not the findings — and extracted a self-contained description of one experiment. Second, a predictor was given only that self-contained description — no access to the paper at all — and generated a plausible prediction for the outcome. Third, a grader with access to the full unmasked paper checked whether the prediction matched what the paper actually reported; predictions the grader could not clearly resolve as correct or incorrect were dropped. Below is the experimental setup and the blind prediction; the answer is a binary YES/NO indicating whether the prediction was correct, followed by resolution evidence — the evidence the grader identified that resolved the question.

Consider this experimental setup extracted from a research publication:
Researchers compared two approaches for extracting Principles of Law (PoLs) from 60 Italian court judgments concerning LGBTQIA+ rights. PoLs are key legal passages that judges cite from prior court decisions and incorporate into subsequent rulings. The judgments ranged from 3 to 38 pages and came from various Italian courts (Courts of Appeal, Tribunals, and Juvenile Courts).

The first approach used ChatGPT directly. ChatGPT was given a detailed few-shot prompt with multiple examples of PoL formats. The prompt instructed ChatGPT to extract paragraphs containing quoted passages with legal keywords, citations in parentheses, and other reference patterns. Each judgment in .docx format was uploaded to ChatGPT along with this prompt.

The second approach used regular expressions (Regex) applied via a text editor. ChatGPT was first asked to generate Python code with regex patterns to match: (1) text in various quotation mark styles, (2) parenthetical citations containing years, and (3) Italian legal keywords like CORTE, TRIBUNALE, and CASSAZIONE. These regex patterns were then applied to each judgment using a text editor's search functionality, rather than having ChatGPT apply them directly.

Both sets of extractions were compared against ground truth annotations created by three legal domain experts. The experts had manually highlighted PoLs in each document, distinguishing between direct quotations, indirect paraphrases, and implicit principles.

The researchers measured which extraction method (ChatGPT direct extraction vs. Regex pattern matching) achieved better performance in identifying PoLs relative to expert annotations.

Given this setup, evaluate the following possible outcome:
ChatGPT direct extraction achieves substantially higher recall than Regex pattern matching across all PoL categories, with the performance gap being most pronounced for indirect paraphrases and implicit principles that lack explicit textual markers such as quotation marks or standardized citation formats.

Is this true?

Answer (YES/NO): NO